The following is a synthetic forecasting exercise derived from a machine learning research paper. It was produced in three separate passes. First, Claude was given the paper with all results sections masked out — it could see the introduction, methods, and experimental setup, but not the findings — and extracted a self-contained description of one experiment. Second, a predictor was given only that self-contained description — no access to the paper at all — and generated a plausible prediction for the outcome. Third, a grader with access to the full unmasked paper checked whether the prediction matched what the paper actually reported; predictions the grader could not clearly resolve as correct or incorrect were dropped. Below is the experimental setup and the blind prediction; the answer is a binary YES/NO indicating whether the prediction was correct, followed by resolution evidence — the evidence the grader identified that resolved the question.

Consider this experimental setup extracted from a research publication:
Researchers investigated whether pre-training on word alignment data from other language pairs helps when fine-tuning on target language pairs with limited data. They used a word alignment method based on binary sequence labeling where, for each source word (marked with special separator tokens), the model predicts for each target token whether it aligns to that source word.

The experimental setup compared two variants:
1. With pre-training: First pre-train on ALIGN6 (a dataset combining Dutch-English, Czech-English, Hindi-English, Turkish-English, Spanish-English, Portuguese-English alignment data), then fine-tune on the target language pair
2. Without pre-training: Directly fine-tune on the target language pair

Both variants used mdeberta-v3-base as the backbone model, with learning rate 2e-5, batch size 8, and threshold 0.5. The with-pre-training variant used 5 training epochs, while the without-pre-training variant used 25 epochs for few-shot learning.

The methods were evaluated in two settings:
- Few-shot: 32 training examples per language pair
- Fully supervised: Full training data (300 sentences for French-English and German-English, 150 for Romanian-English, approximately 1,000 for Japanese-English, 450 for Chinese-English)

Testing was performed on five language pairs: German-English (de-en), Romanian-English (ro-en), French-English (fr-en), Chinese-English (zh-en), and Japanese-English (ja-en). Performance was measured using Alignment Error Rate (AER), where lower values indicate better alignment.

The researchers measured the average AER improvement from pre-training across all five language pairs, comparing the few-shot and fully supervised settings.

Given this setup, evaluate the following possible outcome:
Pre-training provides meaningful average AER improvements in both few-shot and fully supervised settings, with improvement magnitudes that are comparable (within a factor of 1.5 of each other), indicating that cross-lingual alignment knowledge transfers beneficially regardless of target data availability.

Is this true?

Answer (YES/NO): NO